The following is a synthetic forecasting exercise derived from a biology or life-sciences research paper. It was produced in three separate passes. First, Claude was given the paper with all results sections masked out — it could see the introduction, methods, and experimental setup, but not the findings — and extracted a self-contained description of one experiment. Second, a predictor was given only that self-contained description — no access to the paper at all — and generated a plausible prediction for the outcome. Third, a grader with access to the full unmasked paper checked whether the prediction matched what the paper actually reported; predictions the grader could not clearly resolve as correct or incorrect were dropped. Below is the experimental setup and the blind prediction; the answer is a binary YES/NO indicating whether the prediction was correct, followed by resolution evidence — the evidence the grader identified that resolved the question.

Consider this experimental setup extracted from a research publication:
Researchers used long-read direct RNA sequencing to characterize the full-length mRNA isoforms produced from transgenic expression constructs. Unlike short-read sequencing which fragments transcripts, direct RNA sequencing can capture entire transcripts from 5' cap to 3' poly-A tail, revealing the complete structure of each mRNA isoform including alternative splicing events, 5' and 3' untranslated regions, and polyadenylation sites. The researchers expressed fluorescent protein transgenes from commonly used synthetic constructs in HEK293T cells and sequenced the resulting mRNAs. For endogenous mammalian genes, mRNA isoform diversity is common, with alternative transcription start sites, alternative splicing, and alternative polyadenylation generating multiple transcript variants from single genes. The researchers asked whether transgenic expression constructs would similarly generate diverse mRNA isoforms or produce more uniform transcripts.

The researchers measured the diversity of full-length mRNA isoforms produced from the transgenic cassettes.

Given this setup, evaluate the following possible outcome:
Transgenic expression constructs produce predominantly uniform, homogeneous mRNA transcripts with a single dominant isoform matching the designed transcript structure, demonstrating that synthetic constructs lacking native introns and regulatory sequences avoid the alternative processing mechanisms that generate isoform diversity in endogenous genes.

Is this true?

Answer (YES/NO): YES